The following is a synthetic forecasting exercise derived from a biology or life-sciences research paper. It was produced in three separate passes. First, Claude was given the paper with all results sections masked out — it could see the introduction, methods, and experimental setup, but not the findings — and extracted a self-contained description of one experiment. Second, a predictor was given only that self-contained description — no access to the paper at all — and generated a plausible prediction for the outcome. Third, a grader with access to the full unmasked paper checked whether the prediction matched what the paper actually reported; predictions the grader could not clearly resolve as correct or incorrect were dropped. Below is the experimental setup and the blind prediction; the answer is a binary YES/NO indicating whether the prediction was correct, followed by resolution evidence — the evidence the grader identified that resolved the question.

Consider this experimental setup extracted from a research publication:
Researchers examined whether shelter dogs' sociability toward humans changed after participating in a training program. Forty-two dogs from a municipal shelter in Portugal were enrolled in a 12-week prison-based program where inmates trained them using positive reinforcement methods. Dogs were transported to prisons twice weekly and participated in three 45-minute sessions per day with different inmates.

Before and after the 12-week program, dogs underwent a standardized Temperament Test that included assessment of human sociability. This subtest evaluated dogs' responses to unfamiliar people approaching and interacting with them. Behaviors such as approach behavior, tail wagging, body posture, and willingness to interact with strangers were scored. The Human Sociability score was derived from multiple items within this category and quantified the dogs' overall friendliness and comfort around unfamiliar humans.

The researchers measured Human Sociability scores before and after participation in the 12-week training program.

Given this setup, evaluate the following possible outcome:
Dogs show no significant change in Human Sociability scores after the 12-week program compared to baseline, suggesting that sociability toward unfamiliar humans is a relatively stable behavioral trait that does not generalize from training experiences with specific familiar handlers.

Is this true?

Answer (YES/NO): NO